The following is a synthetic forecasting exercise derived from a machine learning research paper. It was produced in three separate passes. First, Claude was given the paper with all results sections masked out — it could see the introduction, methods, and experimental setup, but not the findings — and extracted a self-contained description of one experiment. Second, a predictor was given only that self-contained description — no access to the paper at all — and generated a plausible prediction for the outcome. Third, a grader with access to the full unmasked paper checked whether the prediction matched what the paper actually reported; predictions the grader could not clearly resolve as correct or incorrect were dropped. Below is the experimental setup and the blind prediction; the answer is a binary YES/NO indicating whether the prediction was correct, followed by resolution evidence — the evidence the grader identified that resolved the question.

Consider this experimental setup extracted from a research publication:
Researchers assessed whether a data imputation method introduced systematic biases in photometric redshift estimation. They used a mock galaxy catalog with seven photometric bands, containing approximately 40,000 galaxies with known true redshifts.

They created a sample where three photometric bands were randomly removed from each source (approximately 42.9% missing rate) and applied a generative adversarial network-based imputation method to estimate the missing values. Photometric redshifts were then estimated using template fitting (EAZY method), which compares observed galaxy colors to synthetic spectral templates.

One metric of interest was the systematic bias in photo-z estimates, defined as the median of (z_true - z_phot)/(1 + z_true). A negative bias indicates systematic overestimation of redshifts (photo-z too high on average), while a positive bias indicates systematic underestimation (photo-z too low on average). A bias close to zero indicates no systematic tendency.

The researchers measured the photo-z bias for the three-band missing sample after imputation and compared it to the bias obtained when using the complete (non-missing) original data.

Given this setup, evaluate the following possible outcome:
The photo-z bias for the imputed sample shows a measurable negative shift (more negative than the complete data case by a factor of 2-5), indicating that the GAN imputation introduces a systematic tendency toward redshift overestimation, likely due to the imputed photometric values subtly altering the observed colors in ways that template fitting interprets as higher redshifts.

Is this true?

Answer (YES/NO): NO